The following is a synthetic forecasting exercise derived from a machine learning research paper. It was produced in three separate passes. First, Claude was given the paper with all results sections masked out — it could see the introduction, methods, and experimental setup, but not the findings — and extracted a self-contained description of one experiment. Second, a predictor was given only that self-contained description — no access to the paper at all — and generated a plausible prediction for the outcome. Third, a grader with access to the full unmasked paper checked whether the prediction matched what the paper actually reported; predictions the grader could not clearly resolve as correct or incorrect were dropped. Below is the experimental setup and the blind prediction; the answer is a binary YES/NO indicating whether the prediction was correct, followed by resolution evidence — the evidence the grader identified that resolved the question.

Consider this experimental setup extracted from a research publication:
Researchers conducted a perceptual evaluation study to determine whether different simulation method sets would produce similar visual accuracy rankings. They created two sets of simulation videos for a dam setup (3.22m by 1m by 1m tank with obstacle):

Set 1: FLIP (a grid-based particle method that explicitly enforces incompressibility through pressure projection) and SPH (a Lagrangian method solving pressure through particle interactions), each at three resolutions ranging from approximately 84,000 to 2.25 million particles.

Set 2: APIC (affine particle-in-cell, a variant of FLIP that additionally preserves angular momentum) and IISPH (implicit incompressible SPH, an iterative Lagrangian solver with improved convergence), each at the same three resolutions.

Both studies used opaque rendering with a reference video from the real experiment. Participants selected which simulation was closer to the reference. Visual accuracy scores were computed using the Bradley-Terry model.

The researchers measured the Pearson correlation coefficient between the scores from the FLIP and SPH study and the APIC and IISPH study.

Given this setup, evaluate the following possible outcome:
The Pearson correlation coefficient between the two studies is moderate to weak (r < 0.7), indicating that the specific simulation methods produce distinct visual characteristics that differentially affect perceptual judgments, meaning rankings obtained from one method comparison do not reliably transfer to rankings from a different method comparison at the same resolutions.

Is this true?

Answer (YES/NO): NO